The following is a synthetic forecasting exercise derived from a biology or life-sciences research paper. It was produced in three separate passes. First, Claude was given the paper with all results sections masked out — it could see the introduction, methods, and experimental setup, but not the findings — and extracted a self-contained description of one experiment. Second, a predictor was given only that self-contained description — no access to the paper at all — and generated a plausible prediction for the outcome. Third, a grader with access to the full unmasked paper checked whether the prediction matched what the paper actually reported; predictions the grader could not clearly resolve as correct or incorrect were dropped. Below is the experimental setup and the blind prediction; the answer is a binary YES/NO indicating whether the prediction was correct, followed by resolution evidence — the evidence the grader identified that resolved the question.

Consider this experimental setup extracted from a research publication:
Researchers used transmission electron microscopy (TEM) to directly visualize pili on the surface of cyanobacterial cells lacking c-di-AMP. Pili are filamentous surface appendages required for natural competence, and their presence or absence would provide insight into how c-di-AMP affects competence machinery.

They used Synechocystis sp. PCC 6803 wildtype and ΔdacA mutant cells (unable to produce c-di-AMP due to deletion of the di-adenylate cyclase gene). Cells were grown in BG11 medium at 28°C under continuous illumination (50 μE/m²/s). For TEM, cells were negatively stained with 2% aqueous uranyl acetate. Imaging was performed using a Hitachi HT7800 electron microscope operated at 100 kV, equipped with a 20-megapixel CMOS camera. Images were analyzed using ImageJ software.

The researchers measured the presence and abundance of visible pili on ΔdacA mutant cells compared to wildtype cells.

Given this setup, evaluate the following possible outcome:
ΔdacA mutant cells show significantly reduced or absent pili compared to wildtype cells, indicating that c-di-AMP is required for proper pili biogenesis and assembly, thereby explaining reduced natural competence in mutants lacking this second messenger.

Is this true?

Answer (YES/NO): NO